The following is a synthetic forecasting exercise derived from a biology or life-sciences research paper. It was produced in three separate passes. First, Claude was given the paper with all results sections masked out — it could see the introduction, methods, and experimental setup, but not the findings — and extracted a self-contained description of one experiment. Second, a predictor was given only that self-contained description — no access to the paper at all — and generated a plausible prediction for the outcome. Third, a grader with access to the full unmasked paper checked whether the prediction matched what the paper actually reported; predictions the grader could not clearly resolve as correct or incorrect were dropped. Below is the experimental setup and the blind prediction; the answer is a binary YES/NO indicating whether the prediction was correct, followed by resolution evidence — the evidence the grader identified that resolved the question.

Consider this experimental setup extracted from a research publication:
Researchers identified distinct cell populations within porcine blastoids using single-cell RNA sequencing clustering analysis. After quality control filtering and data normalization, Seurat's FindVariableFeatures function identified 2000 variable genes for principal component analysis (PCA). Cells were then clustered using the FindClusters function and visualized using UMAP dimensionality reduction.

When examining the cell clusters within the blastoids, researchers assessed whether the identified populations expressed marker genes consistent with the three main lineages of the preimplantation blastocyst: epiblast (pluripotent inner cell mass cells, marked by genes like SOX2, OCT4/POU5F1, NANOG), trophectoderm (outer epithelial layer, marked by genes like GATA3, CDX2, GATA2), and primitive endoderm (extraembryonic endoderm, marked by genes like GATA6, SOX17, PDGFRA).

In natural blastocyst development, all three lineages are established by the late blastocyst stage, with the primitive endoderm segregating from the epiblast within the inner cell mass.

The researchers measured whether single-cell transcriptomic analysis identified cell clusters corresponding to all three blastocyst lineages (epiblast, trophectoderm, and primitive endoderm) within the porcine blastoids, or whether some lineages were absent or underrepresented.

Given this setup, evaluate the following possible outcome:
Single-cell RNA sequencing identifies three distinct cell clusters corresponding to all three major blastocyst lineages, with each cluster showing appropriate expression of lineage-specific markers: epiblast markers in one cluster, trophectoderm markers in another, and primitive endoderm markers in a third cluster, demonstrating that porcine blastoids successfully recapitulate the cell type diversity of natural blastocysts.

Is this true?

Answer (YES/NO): YES